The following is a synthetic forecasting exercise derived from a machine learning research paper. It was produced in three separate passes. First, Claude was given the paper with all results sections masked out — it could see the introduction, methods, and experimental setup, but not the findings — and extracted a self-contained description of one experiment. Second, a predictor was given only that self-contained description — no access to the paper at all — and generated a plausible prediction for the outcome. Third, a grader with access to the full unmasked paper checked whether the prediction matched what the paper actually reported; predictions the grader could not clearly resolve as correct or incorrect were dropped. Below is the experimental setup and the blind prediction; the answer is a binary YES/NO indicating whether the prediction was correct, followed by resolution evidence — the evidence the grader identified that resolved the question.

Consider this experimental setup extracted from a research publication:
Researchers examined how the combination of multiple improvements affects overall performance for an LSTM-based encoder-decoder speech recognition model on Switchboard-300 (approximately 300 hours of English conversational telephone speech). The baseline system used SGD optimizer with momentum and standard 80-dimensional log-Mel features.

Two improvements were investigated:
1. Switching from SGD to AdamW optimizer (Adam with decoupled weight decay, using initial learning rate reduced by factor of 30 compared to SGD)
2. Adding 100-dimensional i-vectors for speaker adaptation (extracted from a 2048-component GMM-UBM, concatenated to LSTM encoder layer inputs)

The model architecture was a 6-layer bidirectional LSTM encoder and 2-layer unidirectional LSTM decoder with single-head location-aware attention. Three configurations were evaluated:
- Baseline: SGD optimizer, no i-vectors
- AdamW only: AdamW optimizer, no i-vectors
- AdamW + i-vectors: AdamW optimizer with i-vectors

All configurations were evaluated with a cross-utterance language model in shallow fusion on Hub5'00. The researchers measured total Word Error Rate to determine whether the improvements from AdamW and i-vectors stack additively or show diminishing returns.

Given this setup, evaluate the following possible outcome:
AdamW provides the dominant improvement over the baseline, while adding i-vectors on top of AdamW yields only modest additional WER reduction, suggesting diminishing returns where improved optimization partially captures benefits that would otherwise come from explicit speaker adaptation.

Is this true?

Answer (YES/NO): YES